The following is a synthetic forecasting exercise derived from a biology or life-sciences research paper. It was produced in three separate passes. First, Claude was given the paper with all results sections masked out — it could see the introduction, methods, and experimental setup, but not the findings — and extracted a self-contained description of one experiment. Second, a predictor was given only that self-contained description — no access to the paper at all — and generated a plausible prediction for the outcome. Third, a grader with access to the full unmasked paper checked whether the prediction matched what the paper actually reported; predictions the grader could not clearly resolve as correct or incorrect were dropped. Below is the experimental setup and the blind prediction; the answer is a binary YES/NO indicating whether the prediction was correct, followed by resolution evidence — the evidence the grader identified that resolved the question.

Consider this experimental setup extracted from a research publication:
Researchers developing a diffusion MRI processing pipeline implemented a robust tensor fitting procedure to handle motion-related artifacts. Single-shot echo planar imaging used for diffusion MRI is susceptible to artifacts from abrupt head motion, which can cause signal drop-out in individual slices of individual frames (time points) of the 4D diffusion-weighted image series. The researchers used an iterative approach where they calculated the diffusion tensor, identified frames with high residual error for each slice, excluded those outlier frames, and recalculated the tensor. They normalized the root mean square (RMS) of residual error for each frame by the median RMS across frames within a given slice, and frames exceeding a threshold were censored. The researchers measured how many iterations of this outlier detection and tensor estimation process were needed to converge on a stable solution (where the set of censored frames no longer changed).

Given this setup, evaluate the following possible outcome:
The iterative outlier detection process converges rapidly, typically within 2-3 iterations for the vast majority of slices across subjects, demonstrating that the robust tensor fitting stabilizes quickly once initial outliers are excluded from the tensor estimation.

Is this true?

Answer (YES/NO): YES